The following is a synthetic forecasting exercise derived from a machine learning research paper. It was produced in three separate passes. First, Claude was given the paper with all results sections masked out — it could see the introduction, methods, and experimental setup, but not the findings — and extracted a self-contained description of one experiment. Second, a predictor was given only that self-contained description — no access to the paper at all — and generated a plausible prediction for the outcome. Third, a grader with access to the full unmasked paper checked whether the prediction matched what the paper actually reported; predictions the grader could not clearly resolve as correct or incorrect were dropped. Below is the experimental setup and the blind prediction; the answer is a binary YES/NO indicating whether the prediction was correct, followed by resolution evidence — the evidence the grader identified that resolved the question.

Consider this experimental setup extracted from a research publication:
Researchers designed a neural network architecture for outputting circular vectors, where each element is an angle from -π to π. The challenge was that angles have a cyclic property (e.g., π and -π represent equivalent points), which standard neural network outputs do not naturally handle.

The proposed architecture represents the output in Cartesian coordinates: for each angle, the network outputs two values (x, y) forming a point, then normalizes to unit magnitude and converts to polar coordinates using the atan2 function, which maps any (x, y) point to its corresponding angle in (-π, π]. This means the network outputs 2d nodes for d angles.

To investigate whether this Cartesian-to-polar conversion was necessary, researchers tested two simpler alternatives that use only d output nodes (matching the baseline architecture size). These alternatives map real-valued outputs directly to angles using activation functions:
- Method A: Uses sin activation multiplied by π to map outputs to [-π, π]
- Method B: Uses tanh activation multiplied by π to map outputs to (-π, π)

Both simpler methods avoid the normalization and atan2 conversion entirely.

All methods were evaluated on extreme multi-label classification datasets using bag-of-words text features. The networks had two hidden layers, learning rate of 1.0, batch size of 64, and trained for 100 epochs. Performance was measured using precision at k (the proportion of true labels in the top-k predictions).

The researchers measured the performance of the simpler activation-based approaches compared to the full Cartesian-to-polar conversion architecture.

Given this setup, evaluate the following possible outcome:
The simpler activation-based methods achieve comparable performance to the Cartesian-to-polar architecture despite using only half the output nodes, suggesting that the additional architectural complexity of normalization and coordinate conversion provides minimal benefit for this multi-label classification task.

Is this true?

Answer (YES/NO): NO